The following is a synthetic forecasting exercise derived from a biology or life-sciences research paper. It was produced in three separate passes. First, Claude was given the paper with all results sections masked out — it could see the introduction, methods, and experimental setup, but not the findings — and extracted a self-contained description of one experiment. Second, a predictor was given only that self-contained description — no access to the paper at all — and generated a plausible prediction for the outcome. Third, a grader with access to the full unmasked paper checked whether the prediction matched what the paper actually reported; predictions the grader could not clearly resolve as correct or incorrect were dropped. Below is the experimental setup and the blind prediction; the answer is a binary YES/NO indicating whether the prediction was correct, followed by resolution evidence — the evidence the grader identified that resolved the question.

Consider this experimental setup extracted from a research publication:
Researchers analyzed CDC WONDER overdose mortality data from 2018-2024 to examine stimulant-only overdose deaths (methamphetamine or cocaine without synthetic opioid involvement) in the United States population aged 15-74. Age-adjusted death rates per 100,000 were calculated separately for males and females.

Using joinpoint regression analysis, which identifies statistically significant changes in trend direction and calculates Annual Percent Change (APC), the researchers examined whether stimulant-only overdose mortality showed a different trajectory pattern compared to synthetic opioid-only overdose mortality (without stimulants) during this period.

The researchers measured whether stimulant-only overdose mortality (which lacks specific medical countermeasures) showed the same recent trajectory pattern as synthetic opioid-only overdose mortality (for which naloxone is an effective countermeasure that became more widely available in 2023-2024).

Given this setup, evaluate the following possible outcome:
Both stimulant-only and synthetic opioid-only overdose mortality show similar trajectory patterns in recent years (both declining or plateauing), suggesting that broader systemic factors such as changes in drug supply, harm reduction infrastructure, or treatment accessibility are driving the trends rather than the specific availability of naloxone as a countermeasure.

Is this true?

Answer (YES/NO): NO